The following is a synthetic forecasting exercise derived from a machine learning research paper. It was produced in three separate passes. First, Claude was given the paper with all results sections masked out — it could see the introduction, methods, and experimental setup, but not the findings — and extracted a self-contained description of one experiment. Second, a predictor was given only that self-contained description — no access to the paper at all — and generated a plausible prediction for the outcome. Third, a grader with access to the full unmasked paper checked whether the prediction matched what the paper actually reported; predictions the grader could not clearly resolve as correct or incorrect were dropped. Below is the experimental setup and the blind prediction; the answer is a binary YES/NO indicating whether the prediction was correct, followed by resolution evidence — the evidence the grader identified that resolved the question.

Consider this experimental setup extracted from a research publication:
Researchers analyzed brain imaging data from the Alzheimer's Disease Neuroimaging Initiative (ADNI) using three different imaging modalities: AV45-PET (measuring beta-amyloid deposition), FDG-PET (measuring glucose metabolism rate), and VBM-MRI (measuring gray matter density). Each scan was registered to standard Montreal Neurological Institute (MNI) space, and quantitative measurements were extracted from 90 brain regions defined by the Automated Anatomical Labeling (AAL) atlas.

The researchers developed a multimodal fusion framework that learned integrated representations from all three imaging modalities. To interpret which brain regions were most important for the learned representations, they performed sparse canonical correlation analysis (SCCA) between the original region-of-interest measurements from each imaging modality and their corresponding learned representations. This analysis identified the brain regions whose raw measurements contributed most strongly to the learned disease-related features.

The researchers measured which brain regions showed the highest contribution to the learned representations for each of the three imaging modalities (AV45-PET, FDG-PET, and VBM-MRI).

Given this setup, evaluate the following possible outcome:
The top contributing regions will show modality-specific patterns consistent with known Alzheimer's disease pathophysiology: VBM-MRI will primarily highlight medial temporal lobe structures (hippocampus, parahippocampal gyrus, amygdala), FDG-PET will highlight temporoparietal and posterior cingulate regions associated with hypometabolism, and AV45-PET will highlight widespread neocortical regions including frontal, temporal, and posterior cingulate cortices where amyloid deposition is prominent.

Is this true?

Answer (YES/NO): NO